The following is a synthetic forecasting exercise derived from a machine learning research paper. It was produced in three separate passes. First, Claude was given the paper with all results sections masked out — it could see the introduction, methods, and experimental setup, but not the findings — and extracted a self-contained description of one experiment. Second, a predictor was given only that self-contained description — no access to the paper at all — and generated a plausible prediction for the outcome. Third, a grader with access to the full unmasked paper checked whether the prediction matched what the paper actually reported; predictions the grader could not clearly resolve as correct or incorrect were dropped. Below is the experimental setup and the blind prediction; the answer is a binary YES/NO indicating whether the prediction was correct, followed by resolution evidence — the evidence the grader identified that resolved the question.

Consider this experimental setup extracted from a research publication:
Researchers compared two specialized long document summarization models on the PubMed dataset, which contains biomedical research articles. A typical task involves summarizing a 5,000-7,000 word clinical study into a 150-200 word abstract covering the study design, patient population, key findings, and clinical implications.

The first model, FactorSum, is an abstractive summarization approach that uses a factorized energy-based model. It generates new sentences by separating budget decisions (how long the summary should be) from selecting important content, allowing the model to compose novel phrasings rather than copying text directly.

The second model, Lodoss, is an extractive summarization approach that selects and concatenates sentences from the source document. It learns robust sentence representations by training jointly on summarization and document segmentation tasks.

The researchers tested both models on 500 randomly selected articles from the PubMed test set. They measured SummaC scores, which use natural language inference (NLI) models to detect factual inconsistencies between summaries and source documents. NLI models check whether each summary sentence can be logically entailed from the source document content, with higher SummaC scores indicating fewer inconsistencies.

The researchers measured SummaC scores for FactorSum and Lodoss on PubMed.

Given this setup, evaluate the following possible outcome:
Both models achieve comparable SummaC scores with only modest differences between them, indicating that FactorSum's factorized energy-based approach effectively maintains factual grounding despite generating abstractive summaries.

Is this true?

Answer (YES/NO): NO